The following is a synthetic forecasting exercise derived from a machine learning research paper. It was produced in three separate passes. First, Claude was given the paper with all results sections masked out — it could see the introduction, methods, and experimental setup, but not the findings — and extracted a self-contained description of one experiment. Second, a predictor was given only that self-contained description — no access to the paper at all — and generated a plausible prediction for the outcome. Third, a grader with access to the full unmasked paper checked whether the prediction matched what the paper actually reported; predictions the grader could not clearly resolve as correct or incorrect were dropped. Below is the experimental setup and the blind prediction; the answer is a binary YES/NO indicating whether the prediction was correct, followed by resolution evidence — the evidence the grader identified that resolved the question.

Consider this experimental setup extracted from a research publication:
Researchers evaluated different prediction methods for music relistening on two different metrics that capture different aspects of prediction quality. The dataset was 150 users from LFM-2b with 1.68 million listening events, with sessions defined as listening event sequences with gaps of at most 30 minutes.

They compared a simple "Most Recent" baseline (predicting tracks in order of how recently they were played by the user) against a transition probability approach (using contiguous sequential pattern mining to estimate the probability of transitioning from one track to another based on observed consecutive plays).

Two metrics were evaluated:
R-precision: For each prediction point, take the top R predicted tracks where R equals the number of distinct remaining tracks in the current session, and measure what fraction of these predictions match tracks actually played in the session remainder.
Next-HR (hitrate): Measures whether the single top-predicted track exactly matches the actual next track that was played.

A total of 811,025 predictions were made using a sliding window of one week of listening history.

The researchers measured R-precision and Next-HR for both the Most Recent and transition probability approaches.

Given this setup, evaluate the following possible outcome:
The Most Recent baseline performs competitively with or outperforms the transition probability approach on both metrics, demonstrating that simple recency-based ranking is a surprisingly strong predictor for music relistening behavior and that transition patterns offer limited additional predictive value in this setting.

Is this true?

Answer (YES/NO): NO